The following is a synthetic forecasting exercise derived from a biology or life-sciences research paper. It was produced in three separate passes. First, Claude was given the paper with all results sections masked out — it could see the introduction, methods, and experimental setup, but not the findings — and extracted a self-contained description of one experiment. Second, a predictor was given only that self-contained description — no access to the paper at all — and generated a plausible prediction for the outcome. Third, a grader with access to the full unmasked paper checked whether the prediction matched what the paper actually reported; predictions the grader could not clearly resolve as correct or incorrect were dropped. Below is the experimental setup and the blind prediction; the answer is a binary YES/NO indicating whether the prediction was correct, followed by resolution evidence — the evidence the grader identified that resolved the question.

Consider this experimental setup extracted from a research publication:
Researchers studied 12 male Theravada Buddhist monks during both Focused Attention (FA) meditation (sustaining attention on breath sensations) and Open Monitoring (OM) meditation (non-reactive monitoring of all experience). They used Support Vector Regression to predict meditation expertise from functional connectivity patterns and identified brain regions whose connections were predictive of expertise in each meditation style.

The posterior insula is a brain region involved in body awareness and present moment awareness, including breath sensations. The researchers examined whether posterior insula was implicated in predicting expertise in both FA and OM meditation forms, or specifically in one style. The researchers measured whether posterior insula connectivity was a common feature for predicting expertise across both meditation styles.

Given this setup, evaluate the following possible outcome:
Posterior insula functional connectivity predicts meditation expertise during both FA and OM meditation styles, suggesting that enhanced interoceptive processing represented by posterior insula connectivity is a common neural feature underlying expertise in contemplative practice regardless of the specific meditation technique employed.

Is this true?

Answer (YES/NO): YES